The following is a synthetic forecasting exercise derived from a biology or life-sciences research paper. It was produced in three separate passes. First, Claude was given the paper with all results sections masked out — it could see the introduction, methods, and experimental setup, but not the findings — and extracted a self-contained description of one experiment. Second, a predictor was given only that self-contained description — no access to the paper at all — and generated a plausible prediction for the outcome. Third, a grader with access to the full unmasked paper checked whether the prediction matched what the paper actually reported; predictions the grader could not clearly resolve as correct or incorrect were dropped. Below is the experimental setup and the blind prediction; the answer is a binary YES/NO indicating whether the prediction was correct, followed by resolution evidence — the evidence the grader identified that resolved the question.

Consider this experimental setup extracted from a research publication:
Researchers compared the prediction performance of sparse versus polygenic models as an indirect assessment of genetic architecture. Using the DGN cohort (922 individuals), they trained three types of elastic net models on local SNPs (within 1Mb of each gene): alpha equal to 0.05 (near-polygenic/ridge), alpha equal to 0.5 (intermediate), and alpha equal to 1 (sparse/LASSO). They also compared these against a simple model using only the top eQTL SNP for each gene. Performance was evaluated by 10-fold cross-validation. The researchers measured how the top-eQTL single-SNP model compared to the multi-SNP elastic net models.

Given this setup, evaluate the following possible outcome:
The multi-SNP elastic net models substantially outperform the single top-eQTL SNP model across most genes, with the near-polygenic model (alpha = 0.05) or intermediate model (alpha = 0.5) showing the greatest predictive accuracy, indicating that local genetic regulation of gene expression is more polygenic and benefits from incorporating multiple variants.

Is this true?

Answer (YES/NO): NO